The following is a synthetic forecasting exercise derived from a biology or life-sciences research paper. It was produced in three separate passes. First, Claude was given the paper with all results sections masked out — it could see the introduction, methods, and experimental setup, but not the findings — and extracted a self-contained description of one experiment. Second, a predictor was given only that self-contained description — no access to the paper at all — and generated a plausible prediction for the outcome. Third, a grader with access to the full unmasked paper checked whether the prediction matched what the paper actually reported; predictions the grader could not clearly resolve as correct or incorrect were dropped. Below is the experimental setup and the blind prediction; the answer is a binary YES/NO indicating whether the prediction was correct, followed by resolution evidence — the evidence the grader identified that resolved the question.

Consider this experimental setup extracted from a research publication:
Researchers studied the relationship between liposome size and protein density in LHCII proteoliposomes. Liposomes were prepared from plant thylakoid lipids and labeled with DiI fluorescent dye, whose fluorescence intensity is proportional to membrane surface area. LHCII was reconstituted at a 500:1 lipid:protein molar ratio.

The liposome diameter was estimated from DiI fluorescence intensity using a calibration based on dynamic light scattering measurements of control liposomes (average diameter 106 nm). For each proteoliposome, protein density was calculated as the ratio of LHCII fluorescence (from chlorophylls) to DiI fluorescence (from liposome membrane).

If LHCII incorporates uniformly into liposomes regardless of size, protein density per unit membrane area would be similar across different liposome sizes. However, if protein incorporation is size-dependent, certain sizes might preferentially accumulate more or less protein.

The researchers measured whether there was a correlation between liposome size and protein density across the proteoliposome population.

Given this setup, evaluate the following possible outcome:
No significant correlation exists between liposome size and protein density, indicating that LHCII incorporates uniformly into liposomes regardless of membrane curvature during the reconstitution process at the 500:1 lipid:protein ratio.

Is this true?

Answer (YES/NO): NO